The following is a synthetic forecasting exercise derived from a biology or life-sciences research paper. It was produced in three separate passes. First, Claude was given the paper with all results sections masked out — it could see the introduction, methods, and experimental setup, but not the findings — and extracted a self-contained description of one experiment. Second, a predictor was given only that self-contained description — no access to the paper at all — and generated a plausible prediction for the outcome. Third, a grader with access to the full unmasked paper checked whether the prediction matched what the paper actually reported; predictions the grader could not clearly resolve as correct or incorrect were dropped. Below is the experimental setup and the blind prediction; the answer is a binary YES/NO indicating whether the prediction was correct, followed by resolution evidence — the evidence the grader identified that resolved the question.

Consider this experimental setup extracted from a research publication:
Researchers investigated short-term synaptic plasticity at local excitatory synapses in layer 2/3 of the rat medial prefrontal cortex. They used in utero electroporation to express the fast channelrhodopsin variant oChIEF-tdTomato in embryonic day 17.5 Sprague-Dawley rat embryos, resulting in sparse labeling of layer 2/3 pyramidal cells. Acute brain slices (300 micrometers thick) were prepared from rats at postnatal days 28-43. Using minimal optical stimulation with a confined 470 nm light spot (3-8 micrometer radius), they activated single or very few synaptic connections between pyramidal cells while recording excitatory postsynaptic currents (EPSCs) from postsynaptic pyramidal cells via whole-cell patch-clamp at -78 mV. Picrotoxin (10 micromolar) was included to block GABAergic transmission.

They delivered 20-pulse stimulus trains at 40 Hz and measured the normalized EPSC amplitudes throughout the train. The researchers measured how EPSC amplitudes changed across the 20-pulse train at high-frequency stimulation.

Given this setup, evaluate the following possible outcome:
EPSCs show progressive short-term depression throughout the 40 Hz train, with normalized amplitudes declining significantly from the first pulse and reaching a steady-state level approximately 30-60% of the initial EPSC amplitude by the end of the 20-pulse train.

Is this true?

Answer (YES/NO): NO